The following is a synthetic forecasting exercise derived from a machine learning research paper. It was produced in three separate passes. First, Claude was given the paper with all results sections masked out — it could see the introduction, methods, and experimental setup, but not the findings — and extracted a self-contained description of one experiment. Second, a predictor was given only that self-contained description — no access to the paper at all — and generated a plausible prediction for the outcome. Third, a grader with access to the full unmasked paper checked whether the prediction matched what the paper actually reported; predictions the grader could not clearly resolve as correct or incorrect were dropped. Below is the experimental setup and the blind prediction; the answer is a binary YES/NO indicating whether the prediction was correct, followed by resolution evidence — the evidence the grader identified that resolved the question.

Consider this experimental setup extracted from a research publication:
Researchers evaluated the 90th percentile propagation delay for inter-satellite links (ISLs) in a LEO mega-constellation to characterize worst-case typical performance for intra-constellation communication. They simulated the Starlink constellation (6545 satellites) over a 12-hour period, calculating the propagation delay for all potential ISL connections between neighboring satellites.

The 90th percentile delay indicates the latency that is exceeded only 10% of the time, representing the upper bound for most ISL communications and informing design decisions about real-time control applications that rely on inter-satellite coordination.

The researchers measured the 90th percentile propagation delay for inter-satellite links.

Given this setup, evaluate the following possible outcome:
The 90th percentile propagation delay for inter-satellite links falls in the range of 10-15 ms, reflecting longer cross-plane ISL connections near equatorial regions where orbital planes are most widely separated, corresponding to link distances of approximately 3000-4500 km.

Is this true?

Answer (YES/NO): YES